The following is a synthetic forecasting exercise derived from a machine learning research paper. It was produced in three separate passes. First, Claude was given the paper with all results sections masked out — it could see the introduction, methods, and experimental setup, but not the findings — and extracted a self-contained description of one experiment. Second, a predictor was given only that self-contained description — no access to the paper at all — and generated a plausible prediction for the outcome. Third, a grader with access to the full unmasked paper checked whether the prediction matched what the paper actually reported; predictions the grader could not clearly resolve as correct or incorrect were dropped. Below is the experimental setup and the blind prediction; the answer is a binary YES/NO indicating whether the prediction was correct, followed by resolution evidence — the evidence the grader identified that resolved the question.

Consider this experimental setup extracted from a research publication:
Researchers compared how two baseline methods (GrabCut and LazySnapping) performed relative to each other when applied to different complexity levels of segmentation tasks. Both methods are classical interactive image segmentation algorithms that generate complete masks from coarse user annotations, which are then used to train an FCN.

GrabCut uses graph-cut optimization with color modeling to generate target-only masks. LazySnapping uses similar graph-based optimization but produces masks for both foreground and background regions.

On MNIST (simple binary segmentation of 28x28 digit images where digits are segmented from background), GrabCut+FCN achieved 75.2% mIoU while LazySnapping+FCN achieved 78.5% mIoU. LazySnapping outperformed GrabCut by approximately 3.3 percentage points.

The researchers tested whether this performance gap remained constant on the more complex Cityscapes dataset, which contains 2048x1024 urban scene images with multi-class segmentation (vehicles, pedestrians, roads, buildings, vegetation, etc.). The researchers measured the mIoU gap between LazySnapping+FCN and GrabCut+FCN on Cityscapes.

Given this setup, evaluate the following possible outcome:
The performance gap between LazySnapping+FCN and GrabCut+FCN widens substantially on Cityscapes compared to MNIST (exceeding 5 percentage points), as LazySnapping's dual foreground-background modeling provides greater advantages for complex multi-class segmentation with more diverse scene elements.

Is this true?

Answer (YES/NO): YES